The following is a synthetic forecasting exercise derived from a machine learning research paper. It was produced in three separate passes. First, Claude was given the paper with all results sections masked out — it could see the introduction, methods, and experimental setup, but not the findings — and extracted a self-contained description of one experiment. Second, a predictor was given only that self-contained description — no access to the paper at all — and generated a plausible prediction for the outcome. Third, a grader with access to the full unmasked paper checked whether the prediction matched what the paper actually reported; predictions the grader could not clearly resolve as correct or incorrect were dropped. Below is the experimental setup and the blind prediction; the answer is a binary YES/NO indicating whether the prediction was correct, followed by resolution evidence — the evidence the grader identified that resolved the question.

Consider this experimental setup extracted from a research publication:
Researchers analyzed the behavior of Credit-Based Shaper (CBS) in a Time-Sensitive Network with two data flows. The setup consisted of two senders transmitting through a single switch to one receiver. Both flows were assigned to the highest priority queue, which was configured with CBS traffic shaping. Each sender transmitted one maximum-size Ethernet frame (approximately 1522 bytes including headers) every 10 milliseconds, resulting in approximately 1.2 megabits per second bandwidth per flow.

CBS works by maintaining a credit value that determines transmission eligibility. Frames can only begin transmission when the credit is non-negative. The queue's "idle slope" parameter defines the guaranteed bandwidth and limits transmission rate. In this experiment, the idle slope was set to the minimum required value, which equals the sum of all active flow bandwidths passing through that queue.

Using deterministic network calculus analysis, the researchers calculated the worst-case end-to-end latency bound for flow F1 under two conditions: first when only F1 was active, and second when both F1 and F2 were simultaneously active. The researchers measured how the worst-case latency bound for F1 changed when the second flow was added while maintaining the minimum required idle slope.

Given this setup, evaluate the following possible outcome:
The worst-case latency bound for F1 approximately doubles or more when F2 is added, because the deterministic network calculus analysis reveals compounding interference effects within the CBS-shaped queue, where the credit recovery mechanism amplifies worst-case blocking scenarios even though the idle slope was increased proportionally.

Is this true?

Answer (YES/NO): YES